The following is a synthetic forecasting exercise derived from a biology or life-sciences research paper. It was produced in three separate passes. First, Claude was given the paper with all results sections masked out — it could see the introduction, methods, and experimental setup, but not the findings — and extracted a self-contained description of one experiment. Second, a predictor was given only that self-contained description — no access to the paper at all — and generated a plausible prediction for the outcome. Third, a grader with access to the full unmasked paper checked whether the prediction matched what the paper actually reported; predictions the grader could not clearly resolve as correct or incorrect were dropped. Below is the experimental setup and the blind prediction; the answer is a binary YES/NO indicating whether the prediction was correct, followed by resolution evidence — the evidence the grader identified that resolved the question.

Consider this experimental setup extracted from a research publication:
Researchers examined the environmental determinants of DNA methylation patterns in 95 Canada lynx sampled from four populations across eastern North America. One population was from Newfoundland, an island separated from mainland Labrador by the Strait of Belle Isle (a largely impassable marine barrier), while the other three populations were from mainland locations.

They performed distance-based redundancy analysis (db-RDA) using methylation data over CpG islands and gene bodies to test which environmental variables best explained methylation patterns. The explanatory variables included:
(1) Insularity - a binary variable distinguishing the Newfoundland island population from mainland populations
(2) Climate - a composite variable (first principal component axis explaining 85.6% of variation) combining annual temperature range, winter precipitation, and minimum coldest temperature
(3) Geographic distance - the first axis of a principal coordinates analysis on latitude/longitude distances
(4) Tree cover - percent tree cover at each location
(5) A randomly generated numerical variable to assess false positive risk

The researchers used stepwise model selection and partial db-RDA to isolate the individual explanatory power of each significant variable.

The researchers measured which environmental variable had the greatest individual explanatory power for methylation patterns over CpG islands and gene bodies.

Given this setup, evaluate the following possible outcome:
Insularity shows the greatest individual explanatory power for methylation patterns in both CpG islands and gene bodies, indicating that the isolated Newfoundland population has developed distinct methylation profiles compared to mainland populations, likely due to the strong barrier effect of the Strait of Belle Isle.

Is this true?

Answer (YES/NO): NO